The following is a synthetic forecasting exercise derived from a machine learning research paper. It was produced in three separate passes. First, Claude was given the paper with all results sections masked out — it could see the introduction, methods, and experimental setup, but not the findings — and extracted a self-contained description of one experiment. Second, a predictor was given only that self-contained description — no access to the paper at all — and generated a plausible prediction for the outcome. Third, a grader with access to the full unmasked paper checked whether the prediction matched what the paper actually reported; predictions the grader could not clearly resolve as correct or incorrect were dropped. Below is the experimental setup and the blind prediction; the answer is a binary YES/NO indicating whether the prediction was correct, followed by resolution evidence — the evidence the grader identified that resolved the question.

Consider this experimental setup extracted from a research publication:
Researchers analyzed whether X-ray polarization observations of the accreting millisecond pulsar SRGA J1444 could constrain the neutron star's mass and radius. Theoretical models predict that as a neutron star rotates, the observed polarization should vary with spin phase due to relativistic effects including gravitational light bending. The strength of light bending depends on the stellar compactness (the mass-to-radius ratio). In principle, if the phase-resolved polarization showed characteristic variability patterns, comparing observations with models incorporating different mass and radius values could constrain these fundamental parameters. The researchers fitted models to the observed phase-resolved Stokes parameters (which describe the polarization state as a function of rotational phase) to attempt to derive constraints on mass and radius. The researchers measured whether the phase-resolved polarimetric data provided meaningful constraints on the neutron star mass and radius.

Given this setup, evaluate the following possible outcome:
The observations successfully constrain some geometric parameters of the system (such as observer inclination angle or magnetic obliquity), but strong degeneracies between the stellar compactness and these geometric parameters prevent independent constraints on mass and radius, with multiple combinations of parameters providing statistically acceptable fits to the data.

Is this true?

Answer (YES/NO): NO